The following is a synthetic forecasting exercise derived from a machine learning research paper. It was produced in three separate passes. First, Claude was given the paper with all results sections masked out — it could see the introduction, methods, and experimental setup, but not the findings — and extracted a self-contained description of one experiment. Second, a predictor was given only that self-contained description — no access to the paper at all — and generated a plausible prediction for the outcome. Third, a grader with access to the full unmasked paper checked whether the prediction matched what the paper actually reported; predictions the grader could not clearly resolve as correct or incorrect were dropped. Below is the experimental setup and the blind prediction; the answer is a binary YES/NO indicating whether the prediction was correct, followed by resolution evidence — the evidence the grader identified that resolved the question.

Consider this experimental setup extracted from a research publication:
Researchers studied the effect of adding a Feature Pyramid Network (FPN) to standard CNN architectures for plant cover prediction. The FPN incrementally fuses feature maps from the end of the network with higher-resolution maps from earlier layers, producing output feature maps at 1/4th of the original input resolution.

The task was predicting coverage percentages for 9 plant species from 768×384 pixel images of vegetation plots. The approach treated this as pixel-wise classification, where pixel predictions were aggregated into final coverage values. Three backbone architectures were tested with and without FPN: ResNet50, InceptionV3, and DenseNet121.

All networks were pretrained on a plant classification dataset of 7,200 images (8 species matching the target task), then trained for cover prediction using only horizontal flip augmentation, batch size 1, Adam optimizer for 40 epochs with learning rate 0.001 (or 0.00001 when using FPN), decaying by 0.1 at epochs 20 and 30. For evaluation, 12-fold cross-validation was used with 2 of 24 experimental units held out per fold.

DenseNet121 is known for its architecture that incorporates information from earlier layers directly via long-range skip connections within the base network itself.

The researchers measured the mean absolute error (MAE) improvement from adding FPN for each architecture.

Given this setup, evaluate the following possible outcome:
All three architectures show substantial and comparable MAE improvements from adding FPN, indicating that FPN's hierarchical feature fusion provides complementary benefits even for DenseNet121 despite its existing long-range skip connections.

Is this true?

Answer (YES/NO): NO